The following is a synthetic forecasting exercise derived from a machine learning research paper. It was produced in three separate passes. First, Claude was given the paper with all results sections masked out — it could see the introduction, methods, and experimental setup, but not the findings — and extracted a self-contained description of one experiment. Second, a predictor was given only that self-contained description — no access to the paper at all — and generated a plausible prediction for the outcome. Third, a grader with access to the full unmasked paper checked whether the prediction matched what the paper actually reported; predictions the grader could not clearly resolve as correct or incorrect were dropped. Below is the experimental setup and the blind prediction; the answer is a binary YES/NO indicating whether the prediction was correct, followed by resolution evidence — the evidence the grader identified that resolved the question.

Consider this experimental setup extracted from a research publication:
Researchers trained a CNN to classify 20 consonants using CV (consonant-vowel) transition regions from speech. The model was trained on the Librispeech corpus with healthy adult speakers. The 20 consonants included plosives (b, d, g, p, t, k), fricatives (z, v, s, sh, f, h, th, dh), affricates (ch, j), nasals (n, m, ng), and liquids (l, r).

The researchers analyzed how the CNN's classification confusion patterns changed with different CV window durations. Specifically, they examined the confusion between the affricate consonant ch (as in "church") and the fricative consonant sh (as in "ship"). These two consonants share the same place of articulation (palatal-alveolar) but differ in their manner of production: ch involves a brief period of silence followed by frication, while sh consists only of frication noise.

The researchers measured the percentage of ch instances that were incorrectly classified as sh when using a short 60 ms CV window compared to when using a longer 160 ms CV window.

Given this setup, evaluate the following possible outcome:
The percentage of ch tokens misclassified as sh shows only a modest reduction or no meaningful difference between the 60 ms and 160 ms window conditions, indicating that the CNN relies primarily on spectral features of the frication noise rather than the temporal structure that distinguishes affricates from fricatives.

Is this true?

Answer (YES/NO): NO